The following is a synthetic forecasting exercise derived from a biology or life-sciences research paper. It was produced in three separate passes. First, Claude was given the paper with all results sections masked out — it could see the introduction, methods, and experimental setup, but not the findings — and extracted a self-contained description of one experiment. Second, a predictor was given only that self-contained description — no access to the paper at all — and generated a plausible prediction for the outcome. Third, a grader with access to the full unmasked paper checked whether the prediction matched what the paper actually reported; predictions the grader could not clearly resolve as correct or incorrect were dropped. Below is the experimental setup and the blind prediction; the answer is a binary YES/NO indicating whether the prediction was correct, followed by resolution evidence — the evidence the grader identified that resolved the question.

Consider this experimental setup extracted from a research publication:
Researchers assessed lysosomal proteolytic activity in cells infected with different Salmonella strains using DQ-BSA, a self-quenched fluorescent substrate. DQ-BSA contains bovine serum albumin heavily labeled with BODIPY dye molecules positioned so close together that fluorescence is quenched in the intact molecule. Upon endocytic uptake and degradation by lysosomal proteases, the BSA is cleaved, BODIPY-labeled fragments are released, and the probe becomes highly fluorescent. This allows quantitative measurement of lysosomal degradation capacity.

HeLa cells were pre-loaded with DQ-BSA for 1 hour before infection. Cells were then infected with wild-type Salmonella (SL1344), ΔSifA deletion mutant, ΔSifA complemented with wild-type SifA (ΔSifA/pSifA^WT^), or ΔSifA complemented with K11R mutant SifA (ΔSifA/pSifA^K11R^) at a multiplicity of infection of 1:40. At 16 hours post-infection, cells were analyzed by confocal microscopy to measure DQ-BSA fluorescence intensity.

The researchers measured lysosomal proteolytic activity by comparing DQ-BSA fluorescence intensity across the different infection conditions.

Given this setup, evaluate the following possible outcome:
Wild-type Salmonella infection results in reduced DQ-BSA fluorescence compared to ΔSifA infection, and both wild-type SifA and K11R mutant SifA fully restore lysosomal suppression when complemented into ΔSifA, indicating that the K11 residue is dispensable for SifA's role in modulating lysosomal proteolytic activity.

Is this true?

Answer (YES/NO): NO